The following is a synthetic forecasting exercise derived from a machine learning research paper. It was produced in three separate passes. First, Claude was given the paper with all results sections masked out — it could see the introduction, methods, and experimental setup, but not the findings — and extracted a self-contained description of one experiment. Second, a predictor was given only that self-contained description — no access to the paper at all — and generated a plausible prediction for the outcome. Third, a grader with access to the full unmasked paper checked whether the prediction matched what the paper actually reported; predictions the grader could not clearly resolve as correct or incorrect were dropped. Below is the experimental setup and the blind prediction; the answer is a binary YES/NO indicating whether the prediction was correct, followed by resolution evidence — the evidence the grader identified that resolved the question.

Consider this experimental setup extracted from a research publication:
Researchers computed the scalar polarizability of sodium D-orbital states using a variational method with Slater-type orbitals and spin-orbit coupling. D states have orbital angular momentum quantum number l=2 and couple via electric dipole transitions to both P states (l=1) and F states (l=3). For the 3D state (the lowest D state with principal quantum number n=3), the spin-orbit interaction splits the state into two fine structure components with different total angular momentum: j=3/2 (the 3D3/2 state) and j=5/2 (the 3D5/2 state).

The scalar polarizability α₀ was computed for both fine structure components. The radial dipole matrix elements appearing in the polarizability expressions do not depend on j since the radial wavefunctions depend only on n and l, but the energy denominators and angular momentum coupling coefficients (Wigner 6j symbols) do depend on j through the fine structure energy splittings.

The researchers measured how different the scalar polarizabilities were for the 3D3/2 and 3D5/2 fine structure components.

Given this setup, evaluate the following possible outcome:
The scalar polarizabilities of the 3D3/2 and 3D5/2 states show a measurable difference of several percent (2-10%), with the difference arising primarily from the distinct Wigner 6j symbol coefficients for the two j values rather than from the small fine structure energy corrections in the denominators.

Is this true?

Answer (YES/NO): NO